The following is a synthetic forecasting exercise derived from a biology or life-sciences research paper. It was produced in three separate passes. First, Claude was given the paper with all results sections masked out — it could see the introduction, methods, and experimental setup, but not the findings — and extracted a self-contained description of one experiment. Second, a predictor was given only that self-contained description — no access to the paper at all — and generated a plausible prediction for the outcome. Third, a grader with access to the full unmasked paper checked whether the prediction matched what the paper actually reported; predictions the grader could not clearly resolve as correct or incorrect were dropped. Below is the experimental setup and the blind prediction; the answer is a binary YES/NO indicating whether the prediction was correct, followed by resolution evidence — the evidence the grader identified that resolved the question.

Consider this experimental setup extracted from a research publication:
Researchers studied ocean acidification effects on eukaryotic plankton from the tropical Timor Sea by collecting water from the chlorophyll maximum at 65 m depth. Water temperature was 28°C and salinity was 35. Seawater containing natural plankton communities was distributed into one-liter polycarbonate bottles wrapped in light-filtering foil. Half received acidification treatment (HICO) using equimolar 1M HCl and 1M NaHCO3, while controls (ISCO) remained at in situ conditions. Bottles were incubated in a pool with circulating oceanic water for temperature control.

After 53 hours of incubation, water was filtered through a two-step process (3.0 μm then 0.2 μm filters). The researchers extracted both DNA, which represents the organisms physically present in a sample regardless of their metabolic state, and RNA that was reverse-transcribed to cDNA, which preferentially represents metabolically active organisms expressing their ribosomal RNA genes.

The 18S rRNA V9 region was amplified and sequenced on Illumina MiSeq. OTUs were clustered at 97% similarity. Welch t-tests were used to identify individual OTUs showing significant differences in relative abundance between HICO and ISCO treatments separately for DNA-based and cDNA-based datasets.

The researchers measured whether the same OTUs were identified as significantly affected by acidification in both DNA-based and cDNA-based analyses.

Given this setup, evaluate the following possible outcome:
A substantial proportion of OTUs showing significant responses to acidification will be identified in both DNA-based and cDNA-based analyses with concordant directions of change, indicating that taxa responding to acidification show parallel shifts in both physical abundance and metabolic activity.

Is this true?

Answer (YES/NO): NO